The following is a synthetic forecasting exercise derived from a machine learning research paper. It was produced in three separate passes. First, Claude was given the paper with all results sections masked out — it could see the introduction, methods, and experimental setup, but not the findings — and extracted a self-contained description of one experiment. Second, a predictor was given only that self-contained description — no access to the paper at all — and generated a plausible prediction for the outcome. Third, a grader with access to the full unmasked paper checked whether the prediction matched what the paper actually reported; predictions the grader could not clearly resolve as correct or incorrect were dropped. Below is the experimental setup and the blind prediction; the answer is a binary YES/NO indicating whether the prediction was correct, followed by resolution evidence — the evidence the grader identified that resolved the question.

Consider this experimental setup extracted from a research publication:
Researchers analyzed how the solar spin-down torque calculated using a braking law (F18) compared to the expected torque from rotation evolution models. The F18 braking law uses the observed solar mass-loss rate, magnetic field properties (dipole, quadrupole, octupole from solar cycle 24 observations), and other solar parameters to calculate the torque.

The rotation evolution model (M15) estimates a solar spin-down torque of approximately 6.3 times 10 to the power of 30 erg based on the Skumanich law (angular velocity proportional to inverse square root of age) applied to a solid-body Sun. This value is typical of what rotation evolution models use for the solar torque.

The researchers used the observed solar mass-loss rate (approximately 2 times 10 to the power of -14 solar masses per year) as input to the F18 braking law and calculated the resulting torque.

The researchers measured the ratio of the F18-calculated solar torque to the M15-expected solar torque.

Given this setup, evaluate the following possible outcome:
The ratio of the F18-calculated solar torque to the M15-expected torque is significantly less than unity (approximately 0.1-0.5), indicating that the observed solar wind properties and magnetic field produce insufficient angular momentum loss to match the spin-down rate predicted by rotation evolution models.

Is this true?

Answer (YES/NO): NO